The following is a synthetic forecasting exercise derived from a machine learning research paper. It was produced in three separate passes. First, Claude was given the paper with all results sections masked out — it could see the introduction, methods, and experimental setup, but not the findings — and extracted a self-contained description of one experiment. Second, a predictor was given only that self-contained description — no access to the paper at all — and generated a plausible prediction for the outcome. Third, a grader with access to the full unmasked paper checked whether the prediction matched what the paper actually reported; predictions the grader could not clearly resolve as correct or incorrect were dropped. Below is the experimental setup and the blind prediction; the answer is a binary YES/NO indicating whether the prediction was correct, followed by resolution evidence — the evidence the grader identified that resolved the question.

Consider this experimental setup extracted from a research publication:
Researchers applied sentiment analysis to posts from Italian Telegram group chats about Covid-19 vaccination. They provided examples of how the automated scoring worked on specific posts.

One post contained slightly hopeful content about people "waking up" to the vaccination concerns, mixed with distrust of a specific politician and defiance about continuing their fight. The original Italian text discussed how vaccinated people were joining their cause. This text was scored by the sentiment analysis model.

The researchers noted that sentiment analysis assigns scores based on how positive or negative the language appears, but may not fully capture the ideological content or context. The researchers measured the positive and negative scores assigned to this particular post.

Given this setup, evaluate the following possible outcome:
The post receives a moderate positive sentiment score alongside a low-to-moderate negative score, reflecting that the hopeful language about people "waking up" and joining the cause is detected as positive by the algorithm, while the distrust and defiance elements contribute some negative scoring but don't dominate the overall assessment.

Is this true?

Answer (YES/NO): NO